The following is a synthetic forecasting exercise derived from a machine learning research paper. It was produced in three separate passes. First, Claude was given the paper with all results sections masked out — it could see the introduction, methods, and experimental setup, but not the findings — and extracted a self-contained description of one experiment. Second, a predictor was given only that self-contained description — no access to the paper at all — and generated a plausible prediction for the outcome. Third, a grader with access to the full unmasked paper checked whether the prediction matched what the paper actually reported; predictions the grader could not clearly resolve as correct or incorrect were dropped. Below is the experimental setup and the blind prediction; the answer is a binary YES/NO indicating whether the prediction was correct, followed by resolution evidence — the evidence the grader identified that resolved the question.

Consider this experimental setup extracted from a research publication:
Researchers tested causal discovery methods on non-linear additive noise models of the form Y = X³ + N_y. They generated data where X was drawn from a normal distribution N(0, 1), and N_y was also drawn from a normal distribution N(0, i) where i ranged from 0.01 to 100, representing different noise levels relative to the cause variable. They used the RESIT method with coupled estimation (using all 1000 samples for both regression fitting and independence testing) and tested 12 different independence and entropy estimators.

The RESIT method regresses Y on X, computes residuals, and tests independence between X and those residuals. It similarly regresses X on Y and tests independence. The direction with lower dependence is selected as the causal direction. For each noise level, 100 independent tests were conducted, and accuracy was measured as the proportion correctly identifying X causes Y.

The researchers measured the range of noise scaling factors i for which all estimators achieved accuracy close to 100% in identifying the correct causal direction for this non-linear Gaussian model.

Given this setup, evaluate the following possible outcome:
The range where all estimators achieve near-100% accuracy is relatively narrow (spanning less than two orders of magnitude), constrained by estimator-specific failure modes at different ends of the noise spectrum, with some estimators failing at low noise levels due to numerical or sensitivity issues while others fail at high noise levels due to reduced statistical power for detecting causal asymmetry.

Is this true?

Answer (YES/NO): NO